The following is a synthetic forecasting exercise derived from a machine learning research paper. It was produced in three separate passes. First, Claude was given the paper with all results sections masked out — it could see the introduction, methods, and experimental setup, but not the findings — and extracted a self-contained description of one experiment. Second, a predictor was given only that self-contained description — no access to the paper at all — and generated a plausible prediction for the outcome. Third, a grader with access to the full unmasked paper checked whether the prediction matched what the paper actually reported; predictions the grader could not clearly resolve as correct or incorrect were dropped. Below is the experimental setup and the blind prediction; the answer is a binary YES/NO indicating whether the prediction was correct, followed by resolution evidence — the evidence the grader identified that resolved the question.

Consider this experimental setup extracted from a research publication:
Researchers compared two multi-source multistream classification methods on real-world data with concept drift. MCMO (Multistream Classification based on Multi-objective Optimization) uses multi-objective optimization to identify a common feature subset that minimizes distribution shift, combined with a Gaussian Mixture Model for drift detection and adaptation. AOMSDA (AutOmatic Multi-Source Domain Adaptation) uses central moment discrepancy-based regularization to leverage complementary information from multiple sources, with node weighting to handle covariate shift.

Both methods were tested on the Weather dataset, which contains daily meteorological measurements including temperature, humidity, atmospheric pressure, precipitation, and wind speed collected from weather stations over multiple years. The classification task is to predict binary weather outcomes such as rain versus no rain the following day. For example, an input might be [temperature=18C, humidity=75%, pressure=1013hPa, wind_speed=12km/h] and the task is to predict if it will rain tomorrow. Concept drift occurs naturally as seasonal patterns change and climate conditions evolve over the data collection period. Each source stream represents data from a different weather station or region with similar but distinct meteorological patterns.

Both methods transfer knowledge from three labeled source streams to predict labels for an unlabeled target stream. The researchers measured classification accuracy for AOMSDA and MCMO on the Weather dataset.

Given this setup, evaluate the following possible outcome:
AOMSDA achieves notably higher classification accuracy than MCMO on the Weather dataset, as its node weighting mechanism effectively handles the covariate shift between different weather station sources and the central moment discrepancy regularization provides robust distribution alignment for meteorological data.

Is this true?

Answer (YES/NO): NO